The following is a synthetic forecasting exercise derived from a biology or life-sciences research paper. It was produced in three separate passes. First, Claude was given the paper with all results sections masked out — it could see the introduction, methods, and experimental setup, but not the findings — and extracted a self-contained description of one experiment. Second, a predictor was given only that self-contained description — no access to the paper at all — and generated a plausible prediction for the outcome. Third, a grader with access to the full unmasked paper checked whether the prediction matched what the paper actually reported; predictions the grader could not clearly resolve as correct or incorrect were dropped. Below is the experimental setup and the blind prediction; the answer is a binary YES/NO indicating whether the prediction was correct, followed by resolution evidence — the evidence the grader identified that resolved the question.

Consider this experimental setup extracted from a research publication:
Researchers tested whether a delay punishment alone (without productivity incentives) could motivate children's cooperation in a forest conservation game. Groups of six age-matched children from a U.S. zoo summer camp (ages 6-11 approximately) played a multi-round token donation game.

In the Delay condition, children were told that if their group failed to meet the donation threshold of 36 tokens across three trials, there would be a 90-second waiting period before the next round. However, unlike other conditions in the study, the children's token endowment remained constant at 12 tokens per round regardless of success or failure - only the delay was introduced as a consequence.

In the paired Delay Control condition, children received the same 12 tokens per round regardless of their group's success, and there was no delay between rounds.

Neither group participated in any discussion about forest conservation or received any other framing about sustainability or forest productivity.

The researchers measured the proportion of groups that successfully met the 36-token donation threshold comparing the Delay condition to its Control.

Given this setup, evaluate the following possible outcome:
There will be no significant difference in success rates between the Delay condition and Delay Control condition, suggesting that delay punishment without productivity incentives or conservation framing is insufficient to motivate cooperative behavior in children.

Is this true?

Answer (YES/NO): NO